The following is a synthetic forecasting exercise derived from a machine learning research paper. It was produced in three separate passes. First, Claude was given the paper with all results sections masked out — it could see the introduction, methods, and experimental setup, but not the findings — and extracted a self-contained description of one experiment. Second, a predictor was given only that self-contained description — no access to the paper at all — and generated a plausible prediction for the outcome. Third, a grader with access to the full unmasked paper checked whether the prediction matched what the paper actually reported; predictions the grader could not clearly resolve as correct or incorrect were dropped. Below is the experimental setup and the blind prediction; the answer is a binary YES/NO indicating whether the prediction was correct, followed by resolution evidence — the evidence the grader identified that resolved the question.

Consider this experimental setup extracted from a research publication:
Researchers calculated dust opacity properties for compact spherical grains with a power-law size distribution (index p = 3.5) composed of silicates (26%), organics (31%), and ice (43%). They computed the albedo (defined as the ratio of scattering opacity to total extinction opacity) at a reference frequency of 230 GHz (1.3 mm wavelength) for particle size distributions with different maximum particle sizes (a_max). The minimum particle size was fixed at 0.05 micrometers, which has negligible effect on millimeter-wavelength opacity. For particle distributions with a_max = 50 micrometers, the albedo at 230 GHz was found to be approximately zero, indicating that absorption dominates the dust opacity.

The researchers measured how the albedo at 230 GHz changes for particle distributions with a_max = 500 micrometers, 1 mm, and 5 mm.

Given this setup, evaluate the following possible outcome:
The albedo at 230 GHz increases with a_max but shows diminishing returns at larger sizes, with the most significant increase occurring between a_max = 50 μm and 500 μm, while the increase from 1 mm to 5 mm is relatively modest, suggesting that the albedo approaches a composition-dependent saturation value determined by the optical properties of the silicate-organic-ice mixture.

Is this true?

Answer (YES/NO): YES